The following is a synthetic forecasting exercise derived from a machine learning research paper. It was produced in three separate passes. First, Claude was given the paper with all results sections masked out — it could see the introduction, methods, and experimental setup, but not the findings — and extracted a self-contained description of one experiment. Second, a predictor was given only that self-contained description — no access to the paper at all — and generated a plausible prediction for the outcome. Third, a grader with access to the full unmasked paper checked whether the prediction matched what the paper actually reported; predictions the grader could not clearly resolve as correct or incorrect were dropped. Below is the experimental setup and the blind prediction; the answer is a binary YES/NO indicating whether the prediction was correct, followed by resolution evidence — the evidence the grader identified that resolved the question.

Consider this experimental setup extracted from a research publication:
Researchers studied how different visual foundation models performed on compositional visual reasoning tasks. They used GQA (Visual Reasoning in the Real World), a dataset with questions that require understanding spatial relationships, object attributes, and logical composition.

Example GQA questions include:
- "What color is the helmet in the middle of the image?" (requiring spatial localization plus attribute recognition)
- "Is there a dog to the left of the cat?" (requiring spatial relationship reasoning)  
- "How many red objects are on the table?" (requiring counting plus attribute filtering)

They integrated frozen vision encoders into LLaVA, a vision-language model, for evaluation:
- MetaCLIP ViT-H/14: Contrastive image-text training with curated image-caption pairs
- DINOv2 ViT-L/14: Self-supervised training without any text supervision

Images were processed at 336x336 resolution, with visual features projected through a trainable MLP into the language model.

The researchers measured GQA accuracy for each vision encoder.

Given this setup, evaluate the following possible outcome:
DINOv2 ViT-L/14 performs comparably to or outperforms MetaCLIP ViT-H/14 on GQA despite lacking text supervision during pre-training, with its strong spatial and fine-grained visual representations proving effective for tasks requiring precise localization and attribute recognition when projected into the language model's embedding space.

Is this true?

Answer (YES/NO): YES